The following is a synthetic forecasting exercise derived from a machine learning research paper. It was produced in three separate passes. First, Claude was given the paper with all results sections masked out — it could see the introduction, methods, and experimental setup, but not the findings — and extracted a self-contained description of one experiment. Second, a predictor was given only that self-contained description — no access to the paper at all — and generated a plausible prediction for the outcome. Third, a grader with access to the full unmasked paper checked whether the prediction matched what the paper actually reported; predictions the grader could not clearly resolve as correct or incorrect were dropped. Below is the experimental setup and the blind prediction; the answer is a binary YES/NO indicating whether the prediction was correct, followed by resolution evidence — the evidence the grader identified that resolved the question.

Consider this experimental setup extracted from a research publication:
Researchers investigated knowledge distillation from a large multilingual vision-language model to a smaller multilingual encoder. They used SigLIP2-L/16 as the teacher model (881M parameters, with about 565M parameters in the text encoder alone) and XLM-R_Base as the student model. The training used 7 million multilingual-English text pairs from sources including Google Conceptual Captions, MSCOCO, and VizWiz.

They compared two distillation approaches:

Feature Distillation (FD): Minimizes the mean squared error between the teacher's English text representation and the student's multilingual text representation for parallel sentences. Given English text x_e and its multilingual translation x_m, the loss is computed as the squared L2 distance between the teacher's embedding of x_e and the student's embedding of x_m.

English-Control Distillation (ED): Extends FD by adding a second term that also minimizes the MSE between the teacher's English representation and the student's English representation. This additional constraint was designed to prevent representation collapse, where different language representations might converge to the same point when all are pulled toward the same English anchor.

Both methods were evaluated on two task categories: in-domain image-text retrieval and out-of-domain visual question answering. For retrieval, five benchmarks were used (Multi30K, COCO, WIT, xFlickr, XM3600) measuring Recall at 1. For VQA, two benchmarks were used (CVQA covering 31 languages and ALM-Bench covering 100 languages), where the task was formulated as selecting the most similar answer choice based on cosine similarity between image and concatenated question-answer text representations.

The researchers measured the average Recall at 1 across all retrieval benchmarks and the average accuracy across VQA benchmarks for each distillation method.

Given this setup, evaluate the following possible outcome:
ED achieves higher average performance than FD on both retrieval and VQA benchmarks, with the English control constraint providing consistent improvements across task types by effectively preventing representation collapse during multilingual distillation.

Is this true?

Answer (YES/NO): YES